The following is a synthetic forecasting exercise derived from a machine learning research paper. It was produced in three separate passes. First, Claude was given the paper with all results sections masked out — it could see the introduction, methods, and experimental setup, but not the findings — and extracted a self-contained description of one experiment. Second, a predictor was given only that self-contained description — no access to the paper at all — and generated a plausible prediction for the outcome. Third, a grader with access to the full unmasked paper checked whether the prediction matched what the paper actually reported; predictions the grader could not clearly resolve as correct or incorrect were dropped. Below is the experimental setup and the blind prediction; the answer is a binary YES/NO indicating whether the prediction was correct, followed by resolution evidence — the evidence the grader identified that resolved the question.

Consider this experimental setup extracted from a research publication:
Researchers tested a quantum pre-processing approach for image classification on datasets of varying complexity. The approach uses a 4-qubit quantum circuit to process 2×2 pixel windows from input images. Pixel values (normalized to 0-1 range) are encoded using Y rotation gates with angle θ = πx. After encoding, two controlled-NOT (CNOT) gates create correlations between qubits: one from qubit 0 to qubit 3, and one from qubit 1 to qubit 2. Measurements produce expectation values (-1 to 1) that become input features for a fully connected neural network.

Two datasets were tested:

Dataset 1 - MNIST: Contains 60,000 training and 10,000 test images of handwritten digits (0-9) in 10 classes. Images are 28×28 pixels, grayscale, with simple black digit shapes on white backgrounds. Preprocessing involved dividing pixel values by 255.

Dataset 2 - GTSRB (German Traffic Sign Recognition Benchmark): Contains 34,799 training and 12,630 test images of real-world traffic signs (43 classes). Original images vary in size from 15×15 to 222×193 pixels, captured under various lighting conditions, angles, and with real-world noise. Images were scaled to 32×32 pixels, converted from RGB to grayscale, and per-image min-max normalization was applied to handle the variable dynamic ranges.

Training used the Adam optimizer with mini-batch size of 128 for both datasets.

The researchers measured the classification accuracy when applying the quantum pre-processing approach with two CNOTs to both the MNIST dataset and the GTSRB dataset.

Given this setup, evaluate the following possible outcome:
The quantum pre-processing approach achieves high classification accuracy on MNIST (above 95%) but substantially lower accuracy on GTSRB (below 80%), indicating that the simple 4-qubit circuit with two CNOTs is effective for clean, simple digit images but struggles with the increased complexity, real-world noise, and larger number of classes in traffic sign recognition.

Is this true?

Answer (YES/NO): YES